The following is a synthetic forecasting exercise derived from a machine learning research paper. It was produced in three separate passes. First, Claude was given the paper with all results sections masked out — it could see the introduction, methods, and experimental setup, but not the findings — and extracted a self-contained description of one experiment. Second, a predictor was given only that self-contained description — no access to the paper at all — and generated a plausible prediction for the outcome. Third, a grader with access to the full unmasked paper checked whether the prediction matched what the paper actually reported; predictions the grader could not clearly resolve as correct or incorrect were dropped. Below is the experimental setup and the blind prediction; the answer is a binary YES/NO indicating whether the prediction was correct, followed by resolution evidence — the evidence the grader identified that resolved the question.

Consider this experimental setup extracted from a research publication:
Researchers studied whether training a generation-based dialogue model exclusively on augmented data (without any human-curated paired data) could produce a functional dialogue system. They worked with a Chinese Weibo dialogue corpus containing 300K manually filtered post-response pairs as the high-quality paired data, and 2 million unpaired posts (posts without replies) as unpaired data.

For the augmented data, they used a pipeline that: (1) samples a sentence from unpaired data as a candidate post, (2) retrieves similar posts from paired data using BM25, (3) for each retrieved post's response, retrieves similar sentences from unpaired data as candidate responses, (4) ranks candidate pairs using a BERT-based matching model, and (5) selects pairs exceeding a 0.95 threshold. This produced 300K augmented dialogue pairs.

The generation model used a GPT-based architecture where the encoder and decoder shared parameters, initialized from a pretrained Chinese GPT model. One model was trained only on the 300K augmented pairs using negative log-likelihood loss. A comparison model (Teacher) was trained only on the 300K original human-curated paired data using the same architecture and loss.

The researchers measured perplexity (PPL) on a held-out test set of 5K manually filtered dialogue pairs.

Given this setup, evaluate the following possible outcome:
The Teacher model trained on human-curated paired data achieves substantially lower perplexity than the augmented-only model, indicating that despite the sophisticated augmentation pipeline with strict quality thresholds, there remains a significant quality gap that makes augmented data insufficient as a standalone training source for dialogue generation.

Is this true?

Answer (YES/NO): YES